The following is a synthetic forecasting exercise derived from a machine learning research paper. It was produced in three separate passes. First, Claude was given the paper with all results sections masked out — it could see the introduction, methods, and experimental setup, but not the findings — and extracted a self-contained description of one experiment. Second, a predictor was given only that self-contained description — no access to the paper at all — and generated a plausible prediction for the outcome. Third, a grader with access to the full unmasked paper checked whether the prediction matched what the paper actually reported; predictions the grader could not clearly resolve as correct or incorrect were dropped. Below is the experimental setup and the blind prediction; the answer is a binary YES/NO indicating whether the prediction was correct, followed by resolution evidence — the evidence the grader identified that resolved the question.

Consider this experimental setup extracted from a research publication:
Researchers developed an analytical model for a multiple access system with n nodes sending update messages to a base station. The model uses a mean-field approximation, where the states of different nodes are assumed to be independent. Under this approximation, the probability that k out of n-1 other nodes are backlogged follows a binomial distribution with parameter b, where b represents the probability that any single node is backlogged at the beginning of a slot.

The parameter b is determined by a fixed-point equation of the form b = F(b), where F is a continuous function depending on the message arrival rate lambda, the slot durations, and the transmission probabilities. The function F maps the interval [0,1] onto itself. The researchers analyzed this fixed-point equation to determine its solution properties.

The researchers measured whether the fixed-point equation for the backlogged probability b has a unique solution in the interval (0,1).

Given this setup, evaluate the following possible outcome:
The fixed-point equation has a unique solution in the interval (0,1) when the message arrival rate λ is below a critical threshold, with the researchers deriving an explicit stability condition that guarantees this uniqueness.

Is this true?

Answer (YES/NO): NO